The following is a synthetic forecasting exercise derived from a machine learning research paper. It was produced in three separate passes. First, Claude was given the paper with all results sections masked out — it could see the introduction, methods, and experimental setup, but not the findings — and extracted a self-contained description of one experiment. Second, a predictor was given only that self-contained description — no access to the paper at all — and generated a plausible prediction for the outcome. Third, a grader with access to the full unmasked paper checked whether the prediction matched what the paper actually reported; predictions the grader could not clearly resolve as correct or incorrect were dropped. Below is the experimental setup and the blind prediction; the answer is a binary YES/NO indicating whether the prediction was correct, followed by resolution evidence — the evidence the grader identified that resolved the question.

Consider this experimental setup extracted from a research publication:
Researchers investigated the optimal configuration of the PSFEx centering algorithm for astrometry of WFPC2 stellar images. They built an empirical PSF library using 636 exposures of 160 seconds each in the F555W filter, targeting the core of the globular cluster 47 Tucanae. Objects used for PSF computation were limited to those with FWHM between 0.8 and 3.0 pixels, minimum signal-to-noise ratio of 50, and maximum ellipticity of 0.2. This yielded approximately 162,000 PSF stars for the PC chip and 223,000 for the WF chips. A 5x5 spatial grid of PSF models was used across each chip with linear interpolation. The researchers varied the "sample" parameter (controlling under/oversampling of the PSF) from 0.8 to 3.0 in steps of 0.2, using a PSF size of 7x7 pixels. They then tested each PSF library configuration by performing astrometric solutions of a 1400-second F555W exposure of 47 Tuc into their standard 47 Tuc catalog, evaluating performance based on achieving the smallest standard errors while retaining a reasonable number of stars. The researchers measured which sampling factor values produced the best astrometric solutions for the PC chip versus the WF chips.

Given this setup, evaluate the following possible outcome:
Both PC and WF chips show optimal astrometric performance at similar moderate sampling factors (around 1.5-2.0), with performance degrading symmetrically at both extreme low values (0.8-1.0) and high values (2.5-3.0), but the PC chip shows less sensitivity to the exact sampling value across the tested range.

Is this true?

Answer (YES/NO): NO